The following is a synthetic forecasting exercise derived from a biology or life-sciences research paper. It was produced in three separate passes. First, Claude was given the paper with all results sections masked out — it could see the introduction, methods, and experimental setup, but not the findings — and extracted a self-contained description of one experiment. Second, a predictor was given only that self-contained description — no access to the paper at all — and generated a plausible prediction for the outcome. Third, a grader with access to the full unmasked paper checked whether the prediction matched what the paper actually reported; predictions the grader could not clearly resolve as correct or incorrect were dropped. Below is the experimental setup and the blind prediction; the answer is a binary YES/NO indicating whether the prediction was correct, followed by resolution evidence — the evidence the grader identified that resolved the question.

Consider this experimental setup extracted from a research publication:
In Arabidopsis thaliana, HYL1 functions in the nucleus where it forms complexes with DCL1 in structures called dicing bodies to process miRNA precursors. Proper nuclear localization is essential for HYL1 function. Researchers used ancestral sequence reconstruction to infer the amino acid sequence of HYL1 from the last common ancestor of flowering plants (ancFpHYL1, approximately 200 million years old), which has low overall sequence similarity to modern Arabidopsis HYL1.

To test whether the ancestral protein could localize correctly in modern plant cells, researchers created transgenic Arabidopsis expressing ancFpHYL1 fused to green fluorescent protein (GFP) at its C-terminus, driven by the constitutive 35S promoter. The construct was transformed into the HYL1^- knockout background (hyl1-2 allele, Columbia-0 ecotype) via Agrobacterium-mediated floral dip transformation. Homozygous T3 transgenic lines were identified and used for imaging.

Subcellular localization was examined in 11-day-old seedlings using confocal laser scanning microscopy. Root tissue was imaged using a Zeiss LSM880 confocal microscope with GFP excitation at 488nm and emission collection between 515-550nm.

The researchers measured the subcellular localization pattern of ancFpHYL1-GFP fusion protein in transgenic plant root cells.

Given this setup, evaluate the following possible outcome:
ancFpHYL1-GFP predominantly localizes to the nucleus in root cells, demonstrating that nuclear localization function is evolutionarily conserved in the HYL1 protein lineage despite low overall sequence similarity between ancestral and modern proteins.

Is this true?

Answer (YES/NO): YES